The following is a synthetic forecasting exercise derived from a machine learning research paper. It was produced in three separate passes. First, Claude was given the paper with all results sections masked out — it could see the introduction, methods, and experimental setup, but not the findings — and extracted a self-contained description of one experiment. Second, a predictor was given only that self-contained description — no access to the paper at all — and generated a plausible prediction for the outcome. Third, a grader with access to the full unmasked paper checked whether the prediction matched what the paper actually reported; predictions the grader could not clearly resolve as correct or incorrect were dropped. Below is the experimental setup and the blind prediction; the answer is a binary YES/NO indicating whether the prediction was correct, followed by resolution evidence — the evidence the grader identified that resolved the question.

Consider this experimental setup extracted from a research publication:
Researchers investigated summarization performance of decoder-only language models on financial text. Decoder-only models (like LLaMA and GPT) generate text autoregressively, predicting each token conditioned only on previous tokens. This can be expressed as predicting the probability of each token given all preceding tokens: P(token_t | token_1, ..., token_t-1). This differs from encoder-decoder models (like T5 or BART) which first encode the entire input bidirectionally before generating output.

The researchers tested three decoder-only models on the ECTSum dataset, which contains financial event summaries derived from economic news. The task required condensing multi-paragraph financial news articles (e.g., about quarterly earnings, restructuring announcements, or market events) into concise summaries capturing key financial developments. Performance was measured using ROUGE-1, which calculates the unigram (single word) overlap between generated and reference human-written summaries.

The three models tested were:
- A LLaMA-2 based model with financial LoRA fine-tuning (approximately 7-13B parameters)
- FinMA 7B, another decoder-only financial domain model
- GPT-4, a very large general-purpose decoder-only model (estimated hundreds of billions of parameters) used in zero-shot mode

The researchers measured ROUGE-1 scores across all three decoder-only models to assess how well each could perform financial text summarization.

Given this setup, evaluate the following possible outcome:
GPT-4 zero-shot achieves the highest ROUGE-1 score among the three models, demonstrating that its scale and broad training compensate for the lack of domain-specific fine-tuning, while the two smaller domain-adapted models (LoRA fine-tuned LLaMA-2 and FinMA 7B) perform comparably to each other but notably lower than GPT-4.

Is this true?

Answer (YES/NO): NO